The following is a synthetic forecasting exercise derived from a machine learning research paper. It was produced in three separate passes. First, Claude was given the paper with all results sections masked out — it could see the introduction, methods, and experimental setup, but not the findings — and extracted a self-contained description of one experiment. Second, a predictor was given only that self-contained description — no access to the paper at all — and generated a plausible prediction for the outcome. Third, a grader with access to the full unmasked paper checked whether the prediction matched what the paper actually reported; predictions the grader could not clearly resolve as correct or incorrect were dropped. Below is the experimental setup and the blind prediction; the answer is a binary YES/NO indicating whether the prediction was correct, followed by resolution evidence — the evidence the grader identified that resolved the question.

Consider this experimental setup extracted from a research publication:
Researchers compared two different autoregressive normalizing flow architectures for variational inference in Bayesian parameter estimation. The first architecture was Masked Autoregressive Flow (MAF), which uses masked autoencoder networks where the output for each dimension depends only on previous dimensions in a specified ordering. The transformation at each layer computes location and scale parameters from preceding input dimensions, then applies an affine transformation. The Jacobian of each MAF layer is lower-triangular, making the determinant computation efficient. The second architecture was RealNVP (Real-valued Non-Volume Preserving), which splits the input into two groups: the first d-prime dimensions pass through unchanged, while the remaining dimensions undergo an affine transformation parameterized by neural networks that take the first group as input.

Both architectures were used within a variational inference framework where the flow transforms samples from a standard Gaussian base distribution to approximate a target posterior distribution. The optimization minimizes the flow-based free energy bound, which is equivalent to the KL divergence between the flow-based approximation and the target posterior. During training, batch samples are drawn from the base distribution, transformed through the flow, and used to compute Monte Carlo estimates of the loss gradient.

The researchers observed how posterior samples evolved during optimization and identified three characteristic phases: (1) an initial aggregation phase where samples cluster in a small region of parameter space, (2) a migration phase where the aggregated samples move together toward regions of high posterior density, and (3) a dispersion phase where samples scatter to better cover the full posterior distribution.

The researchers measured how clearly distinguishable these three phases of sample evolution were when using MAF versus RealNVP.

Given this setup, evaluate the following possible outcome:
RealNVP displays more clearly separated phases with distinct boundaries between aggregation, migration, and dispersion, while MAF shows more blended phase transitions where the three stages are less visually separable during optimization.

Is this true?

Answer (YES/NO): NO